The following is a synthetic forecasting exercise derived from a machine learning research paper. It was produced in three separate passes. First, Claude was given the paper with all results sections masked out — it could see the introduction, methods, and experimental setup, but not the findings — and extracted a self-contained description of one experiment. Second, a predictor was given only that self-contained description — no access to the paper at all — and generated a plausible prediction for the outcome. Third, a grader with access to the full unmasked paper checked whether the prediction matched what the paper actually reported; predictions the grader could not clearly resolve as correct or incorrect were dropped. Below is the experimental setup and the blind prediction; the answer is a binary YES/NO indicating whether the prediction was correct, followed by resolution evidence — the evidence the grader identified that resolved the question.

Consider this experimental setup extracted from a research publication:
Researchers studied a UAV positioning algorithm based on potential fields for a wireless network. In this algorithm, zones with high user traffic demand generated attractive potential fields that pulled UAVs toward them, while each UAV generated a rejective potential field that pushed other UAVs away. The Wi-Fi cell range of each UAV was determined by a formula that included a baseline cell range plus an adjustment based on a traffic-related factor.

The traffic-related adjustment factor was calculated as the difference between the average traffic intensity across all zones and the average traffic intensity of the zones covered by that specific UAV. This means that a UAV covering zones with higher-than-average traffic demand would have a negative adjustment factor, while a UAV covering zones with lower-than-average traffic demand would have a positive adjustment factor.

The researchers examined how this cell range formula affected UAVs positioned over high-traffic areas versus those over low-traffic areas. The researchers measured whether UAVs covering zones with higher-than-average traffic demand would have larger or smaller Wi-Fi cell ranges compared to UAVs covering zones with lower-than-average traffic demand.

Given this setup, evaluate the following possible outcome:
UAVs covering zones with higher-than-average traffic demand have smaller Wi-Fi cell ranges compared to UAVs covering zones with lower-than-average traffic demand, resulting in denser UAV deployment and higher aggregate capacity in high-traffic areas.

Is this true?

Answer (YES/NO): YES